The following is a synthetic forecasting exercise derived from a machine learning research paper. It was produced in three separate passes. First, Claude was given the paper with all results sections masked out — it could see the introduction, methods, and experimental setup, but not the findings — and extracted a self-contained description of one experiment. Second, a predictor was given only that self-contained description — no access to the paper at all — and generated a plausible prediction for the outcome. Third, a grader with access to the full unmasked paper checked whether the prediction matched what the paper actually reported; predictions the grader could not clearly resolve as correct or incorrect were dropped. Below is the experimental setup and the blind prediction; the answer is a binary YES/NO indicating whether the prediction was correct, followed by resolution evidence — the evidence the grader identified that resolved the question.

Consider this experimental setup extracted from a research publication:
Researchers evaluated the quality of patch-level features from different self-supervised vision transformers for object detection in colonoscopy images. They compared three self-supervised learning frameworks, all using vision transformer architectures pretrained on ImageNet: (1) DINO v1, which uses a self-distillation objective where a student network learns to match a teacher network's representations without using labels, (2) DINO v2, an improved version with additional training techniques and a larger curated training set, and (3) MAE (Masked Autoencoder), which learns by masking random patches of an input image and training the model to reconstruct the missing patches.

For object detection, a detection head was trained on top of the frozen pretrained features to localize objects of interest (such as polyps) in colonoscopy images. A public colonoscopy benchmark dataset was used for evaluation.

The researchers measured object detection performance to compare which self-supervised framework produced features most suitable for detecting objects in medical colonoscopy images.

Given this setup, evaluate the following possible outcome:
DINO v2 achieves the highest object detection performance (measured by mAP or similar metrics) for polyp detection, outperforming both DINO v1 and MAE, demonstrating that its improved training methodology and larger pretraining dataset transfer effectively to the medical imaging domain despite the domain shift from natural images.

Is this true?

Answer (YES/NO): YES